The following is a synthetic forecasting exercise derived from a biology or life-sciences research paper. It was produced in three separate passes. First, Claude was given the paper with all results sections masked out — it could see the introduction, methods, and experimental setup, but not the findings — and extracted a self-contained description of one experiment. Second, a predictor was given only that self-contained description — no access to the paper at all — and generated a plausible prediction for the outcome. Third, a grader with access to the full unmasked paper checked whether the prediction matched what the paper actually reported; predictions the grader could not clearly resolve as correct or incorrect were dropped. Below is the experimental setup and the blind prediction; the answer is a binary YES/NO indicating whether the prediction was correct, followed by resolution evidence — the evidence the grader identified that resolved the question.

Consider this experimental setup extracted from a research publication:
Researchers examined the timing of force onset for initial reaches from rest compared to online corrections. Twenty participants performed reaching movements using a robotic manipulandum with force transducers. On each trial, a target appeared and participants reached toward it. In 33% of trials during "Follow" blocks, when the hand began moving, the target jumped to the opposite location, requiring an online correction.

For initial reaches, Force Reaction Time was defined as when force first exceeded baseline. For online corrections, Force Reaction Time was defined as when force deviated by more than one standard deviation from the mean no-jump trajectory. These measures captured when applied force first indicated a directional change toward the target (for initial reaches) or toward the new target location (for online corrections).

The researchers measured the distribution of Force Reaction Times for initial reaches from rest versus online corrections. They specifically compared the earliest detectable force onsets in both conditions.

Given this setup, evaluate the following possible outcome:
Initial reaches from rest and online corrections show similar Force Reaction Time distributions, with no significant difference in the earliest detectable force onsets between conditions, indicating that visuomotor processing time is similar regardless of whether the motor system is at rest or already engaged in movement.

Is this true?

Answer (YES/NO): YES